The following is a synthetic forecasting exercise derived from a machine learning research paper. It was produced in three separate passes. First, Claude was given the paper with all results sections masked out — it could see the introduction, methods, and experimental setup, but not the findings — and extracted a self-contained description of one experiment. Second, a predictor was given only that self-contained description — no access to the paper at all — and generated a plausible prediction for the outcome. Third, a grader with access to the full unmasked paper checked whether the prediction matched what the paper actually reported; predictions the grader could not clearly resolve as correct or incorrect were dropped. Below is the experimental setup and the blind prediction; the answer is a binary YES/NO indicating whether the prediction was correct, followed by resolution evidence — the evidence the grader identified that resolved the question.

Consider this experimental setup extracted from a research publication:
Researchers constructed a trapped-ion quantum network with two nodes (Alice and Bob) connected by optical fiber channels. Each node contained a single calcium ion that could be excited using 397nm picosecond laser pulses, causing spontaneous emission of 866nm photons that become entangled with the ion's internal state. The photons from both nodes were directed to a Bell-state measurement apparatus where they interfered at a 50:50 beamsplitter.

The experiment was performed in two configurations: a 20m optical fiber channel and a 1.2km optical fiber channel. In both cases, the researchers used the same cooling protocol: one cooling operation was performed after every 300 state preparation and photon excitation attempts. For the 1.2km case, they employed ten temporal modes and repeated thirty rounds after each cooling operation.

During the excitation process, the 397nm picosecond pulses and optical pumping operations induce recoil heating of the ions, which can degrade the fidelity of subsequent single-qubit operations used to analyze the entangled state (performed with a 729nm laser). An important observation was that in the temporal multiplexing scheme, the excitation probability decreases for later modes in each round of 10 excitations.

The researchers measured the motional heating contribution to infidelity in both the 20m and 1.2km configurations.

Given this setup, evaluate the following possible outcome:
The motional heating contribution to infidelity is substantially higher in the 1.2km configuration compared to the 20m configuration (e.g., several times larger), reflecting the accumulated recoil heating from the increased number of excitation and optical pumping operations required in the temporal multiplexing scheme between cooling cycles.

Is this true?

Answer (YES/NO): NO